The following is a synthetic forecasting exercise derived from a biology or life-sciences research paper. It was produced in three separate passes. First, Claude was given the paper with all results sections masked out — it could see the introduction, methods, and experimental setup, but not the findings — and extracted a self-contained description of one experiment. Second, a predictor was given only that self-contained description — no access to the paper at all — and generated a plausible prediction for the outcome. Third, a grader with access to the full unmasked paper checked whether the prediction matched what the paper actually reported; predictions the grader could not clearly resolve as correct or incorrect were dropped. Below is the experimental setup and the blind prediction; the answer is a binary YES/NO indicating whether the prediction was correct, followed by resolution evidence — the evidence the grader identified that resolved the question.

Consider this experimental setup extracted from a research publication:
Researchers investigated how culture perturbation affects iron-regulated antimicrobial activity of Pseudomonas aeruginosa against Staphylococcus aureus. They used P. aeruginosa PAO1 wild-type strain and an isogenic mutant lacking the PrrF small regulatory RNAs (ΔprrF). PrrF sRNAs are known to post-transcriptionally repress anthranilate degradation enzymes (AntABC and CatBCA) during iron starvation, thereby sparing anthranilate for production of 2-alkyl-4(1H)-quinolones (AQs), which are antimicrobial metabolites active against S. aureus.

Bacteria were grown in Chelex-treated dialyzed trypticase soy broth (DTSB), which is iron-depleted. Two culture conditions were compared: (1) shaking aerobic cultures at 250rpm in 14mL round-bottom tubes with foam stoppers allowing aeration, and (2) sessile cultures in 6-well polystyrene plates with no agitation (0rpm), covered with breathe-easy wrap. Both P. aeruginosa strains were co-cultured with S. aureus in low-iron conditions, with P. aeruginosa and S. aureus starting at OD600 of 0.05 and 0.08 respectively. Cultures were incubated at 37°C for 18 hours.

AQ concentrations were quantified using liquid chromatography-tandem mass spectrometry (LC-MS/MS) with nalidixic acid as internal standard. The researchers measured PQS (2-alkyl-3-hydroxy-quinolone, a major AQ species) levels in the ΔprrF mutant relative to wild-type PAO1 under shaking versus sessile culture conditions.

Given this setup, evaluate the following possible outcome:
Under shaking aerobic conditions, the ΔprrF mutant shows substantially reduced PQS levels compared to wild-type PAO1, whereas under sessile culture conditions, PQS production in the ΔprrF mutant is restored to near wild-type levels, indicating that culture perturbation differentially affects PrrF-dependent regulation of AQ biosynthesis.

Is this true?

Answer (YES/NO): NO